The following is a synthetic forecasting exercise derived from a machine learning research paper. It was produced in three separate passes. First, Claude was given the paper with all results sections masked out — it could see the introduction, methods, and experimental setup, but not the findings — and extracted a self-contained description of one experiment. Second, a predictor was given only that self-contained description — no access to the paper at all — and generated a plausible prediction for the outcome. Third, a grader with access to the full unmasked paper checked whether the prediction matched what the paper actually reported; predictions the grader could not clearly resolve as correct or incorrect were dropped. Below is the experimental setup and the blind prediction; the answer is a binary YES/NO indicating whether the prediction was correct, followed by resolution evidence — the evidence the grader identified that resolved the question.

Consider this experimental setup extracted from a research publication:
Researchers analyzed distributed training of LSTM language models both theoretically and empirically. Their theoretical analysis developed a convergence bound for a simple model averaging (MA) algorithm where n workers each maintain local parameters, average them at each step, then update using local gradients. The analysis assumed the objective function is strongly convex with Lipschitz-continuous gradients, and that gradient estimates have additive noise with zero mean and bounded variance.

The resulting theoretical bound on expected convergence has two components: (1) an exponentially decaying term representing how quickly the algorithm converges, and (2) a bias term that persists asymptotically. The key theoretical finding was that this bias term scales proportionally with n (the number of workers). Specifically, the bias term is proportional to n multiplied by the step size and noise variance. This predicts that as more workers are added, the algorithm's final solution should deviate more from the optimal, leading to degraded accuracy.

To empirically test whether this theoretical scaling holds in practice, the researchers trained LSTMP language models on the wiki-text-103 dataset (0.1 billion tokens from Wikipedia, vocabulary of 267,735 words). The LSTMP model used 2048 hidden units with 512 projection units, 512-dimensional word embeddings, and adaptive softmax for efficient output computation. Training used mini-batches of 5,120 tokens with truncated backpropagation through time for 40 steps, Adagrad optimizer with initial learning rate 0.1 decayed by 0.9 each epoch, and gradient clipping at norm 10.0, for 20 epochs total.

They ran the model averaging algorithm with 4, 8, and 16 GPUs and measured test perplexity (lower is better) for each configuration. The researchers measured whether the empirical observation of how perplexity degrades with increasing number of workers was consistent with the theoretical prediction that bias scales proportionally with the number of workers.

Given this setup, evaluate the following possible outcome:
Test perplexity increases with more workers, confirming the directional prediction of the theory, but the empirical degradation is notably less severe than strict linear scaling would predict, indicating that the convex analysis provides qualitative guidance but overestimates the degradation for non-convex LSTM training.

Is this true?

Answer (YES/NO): NO